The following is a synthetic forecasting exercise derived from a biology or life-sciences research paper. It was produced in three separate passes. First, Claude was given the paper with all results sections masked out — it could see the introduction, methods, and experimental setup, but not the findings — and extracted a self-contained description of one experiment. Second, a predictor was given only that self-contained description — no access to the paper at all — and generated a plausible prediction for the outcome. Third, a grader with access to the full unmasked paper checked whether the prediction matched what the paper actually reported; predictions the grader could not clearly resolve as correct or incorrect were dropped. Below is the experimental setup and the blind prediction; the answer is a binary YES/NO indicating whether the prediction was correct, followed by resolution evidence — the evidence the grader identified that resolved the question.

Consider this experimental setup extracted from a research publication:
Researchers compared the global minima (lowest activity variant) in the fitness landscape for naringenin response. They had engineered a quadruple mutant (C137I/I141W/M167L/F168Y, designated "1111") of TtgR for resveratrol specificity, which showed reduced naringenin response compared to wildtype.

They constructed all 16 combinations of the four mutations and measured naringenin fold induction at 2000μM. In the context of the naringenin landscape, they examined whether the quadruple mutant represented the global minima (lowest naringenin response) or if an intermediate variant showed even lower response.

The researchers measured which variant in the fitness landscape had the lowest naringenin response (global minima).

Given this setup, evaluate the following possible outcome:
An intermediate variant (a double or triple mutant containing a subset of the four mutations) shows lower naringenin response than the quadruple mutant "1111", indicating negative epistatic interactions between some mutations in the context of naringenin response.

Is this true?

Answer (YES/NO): YES